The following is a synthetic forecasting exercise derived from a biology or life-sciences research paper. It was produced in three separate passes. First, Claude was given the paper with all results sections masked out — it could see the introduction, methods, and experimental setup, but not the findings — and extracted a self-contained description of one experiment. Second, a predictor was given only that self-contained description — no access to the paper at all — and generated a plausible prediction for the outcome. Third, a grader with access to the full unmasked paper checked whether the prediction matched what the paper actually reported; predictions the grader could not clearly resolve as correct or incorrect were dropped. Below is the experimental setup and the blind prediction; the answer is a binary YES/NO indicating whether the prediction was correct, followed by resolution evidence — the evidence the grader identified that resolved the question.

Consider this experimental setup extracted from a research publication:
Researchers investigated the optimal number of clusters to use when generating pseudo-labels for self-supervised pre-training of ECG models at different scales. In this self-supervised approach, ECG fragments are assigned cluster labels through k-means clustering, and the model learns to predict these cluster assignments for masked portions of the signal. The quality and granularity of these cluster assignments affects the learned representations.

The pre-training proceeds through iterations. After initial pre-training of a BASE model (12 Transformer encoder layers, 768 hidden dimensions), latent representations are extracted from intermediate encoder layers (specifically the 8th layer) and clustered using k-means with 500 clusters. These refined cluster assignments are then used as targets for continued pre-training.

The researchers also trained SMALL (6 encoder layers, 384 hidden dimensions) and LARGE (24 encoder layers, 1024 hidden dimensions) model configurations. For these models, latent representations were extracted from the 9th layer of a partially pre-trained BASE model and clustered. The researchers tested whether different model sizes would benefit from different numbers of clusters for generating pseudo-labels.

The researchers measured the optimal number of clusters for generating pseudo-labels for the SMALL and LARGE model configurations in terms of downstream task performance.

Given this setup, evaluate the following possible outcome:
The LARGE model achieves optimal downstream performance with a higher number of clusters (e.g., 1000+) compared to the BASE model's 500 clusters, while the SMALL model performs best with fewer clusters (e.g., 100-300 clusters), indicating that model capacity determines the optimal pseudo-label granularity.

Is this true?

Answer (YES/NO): NO